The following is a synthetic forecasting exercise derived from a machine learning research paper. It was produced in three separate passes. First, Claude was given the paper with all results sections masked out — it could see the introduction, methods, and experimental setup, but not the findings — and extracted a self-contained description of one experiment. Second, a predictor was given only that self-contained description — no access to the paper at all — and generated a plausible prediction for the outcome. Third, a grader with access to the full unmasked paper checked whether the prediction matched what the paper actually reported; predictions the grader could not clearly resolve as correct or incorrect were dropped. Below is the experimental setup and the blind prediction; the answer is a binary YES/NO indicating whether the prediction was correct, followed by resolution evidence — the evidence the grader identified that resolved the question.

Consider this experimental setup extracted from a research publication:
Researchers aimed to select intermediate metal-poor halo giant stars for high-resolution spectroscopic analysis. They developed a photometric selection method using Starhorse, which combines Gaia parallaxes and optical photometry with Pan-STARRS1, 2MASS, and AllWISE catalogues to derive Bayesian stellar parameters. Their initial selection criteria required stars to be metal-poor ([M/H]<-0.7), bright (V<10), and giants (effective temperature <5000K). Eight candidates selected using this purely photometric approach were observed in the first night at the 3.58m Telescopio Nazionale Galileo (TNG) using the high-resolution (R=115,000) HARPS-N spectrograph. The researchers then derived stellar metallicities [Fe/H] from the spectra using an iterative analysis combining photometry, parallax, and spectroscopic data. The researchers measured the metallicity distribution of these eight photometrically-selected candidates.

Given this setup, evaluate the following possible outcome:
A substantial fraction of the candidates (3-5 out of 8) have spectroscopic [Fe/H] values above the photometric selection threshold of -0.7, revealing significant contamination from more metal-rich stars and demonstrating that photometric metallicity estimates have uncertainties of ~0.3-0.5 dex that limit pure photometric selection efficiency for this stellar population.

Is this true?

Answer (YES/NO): NO